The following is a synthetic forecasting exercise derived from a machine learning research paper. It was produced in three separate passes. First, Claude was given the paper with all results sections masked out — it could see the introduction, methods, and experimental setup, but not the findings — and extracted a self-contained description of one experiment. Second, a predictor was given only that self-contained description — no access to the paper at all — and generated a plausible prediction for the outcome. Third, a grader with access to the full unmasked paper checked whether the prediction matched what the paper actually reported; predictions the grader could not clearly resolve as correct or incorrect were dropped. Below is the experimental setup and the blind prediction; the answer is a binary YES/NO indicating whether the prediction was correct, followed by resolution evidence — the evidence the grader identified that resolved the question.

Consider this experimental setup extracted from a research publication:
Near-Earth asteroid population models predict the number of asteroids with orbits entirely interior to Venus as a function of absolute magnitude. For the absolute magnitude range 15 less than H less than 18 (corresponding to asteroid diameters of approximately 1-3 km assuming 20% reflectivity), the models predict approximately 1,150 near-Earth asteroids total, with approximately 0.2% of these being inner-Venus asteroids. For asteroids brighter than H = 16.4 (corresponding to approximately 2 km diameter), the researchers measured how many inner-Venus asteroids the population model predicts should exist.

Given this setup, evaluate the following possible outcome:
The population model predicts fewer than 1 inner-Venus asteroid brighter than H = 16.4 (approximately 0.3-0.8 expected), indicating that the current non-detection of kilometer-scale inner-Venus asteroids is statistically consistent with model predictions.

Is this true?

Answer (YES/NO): NO